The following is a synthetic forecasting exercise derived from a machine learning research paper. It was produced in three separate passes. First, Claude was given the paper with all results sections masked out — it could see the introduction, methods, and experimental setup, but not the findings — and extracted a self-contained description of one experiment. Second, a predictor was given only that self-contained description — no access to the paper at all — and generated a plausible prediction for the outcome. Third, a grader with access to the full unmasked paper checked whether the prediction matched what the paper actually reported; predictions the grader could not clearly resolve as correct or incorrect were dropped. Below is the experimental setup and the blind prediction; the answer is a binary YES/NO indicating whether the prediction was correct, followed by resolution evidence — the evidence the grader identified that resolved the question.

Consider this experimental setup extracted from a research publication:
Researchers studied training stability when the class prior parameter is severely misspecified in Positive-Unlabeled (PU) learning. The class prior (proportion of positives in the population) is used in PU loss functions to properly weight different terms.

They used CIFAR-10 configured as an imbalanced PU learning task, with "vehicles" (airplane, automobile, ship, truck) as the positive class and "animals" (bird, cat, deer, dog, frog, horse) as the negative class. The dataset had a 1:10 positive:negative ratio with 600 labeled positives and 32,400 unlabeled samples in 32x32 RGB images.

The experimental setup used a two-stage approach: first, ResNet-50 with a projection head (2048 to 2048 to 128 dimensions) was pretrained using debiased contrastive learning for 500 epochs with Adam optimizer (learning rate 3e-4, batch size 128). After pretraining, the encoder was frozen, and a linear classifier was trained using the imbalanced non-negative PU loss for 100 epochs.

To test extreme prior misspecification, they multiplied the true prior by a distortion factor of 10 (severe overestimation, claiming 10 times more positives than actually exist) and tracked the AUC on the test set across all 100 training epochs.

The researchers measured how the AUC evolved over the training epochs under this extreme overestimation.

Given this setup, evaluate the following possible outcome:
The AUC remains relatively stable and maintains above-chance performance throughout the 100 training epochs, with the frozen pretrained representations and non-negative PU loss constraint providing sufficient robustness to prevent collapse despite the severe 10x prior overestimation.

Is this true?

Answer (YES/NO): NO